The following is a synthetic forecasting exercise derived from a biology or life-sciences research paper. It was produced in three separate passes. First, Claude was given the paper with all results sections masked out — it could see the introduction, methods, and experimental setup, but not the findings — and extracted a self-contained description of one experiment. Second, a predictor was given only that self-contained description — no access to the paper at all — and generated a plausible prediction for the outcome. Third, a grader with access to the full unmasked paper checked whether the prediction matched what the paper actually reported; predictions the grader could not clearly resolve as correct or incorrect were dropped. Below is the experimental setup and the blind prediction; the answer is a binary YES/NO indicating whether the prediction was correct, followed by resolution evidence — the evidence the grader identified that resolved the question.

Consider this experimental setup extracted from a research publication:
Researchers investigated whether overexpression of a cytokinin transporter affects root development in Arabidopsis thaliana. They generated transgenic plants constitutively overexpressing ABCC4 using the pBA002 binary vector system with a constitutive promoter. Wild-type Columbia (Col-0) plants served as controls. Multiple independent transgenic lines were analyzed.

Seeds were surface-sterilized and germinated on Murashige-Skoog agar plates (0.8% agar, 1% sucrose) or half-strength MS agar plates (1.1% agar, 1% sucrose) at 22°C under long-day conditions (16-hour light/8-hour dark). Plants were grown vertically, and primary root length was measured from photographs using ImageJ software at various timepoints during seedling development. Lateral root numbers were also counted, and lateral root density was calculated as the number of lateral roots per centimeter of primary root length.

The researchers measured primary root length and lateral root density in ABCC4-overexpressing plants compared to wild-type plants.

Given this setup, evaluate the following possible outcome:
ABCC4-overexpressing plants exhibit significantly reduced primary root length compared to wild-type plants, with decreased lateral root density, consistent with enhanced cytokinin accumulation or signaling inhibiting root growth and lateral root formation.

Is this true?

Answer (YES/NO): NO